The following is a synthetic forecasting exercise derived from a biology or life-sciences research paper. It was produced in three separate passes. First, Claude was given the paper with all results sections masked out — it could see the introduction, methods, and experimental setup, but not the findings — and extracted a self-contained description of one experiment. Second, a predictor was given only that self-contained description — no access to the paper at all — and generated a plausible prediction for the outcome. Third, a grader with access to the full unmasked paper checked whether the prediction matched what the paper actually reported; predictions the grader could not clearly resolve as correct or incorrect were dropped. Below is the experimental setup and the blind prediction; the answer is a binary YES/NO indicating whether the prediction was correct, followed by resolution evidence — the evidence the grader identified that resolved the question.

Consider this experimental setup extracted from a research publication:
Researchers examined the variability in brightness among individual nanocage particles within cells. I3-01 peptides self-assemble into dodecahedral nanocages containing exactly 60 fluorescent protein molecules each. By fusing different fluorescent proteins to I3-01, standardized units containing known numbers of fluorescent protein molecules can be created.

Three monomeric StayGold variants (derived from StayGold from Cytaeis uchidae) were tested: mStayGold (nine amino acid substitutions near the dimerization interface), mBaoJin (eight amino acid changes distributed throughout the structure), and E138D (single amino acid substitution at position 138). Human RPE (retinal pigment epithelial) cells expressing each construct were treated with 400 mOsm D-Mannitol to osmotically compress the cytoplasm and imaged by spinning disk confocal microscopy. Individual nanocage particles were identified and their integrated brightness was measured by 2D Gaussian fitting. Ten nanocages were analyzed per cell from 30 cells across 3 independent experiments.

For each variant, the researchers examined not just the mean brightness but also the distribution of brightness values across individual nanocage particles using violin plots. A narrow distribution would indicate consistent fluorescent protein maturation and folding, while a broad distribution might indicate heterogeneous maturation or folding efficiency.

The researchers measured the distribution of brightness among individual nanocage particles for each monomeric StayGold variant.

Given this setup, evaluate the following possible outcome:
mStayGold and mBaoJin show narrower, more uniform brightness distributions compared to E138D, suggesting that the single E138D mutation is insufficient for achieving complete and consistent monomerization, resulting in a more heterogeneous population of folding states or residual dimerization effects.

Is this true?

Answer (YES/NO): YES